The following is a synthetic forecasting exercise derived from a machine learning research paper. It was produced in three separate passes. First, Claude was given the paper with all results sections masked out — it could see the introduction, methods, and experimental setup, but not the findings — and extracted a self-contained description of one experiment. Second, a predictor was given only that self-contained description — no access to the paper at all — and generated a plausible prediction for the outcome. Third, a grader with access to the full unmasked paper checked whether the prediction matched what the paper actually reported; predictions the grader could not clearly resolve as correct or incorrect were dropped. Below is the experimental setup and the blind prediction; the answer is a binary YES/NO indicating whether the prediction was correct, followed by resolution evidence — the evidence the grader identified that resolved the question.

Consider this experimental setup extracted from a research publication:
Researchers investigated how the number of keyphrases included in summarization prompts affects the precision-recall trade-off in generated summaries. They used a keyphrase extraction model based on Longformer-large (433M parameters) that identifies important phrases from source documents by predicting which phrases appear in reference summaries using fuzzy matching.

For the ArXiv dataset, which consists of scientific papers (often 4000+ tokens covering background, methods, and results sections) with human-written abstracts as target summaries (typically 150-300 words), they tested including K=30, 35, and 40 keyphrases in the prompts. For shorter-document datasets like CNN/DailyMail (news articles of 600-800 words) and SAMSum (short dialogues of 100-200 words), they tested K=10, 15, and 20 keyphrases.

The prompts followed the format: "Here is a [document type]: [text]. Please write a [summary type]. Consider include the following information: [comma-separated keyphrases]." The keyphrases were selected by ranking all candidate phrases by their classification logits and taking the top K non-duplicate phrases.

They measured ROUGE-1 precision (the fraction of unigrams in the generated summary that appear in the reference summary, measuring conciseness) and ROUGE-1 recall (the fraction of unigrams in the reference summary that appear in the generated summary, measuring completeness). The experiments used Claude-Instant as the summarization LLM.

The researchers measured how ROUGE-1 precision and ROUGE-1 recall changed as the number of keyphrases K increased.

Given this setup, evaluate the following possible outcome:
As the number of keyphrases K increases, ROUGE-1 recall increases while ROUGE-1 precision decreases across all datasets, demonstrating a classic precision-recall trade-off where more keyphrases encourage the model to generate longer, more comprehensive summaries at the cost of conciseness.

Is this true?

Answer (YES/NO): NO